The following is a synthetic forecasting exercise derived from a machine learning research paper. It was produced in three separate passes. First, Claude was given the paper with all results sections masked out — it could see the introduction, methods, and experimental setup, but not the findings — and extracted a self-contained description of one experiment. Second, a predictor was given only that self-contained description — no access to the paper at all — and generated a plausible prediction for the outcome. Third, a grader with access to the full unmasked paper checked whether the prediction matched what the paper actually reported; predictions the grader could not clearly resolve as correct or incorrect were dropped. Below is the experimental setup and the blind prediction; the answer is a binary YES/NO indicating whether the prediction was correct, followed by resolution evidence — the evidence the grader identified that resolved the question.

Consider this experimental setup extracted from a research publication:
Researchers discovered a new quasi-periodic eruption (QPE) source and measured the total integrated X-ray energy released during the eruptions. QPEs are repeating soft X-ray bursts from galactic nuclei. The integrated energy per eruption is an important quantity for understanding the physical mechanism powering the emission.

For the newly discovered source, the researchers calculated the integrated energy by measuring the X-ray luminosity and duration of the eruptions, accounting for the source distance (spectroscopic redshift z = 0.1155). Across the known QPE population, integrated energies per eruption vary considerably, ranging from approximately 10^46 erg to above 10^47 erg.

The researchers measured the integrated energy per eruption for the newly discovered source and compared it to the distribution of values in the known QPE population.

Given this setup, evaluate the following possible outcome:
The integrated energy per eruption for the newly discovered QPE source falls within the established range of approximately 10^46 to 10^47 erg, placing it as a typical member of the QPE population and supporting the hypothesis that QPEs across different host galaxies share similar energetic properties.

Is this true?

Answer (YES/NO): NO